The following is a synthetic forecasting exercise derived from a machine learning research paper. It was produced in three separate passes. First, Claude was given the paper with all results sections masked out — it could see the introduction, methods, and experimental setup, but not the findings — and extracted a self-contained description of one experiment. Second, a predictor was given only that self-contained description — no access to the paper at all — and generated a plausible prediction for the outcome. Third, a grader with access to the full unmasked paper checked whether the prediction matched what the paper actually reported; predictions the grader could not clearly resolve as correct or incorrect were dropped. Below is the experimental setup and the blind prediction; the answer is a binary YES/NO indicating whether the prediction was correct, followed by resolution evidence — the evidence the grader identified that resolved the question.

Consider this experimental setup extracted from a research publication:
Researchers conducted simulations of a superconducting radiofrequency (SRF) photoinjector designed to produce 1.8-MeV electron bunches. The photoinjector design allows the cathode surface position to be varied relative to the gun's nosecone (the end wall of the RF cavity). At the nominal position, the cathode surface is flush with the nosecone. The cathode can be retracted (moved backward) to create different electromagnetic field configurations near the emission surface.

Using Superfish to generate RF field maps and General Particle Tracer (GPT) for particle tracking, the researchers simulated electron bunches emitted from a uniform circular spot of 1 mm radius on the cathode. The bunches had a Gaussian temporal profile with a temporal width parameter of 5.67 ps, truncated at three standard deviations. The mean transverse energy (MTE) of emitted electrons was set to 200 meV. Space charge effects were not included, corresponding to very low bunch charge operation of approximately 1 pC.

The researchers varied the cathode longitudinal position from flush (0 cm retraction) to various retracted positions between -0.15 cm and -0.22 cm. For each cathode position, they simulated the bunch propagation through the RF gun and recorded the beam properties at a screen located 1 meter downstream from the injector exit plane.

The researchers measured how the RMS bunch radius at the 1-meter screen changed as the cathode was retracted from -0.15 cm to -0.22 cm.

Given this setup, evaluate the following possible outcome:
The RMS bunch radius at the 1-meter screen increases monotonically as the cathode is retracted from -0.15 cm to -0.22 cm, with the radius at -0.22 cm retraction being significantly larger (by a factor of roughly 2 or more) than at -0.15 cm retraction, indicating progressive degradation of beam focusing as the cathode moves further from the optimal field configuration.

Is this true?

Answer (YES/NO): NO